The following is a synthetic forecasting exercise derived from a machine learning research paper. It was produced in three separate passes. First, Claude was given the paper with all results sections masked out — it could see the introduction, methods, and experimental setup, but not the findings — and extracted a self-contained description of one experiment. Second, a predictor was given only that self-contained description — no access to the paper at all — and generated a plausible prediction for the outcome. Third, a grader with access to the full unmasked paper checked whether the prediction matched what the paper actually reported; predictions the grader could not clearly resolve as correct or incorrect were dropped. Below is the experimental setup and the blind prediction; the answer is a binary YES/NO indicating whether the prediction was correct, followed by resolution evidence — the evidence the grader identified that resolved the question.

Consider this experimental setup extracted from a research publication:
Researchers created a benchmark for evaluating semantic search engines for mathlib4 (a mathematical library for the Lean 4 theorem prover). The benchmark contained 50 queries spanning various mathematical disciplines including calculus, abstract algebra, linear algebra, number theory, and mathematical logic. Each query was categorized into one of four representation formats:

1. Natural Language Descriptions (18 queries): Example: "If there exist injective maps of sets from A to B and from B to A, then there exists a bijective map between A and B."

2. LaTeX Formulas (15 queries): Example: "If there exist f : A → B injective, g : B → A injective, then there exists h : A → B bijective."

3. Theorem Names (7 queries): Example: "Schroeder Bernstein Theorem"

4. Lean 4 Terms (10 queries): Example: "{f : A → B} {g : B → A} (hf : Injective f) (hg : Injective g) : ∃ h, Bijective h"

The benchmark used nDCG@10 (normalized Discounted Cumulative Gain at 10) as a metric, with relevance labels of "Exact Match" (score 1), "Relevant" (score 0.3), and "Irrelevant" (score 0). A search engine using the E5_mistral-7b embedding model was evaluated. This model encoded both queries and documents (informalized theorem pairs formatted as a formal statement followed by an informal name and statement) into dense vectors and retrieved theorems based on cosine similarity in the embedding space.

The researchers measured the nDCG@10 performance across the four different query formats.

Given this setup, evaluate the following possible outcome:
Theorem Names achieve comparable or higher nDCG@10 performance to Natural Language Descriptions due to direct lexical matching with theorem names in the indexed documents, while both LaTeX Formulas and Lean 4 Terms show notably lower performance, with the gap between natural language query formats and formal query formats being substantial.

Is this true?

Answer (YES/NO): NO